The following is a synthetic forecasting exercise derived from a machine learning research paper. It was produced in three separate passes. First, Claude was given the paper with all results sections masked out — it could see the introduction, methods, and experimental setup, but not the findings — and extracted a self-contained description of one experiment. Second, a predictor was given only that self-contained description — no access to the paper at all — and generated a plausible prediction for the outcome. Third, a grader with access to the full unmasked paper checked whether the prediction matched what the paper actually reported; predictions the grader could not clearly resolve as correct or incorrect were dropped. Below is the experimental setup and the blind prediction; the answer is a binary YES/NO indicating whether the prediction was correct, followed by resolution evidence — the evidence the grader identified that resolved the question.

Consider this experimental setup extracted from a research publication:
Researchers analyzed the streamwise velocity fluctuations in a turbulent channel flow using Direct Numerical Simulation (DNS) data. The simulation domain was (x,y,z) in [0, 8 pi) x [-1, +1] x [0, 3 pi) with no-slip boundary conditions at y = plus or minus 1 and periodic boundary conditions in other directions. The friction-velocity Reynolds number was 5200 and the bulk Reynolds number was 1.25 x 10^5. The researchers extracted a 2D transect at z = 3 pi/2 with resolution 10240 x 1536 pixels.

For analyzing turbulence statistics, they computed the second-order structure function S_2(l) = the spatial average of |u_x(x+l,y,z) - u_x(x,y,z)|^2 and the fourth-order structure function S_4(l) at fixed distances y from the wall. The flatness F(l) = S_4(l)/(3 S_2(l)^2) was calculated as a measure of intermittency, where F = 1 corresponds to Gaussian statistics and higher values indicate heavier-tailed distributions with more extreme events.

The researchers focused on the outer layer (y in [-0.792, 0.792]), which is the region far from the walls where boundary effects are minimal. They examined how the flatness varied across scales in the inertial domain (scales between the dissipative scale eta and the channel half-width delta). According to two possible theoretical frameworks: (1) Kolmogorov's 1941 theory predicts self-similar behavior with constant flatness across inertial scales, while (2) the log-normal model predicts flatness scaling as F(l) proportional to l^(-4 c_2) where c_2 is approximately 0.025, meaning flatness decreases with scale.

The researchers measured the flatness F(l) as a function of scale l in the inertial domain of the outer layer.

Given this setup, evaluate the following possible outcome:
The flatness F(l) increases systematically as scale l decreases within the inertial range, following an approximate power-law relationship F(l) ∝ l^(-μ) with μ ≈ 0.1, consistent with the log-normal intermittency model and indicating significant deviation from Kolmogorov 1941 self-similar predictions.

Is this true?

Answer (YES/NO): YES